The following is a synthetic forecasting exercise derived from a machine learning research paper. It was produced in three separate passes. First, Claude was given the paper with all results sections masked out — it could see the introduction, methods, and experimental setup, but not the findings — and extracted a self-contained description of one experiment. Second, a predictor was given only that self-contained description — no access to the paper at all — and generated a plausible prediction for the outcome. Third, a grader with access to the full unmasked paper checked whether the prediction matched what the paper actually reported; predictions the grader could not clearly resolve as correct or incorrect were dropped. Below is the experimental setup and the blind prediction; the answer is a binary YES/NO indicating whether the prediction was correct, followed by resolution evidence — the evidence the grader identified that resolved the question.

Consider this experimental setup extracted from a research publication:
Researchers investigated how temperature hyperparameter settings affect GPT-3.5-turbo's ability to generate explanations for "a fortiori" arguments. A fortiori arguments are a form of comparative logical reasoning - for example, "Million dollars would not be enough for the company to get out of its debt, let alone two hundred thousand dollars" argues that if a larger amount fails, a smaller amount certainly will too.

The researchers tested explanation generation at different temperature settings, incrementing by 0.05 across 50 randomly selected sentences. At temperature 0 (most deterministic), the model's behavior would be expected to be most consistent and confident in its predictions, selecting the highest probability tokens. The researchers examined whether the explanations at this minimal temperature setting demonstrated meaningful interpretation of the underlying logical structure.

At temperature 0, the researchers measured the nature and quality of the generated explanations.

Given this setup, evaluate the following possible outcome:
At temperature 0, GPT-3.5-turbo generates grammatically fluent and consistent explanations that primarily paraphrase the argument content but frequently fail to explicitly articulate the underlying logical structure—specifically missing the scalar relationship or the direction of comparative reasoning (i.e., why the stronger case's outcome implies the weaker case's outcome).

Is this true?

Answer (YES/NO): YES